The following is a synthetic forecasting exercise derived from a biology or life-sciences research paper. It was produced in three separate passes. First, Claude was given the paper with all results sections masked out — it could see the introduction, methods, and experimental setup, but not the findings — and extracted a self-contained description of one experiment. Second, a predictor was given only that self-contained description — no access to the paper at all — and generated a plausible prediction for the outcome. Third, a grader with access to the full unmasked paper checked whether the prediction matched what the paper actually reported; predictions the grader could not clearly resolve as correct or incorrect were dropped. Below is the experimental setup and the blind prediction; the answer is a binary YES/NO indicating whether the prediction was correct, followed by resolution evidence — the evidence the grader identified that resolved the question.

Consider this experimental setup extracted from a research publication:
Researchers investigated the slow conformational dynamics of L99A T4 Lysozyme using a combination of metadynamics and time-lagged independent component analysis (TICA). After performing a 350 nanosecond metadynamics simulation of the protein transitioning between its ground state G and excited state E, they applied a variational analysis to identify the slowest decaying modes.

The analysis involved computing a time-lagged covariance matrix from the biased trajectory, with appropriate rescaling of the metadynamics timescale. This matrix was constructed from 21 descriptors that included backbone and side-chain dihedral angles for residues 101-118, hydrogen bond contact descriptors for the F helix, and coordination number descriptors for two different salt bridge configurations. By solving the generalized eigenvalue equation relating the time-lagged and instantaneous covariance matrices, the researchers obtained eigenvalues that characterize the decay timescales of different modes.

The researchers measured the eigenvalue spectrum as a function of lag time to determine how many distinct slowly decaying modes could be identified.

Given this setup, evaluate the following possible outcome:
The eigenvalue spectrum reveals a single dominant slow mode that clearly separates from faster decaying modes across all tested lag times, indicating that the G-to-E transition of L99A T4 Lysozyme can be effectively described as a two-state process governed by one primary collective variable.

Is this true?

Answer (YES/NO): NO